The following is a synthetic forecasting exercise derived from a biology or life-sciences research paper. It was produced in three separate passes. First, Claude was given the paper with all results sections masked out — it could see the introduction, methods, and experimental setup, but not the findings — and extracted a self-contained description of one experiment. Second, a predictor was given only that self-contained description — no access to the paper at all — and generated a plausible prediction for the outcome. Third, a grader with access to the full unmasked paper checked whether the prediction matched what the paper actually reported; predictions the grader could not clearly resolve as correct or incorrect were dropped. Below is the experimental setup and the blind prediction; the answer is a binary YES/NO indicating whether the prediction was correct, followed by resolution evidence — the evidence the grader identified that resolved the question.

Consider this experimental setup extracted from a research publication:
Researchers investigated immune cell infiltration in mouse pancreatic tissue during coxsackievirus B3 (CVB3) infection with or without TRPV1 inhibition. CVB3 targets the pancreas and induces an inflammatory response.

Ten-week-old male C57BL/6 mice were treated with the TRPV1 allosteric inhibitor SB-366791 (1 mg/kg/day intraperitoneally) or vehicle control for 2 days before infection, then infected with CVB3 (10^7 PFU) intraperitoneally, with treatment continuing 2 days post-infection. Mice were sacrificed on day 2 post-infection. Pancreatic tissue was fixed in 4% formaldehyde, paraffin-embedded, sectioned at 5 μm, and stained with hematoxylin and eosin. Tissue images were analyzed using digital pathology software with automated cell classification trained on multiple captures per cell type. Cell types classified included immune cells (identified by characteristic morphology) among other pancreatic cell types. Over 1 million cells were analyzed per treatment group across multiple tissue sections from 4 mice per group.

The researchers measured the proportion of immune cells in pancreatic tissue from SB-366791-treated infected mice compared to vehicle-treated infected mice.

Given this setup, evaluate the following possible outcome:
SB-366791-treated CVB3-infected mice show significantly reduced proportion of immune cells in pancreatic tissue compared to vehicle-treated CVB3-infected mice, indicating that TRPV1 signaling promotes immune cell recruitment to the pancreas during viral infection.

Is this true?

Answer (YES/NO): NO